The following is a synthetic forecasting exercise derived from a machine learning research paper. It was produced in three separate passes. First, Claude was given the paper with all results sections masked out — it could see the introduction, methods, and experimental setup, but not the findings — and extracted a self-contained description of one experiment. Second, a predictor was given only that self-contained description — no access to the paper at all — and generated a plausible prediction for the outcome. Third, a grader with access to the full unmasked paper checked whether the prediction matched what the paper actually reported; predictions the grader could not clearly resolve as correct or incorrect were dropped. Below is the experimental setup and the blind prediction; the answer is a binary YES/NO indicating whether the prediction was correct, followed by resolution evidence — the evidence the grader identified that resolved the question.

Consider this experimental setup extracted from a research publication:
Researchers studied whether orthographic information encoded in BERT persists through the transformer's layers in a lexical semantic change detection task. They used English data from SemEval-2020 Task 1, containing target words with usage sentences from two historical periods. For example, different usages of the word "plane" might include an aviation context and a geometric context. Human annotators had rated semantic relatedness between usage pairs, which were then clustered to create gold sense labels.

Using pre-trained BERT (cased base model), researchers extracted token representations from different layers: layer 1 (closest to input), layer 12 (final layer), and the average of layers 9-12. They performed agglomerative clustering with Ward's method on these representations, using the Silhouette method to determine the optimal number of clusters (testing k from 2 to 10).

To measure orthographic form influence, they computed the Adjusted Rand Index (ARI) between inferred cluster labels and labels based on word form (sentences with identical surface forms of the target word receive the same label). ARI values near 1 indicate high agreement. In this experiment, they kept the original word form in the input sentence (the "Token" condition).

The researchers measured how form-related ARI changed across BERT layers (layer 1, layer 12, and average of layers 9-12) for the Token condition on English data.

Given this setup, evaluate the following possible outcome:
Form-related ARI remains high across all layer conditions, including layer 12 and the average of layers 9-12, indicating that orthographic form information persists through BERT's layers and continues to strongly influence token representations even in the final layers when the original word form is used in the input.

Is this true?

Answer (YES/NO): NO